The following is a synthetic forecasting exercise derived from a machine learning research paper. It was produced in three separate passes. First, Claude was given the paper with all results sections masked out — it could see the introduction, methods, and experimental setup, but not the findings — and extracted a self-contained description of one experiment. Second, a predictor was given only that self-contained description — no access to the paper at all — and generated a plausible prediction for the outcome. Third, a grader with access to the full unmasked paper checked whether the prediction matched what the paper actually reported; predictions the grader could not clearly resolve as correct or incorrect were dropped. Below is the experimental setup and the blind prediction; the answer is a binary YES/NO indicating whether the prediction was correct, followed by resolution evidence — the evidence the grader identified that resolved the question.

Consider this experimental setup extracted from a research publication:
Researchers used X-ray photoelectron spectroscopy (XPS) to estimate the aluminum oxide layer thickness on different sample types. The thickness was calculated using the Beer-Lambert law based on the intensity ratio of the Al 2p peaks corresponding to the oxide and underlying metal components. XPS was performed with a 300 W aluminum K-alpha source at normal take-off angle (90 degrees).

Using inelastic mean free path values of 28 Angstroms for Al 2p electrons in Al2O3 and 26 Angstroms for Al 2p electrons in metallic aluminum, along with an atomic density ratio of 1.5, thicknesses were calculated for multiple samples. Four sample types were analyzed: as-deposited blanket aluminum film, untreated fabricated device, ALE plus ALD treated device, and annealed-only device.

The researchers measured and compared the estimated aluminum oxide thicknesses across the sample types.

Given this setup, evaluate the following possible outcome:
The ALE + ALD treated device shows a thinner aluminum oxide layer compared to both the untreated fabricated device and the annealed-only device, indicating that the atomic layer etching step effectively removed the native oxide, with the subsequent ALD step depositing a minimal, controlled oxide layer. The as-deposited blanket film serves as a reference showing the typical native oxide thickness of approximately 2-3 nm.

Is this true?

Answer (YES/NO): YES